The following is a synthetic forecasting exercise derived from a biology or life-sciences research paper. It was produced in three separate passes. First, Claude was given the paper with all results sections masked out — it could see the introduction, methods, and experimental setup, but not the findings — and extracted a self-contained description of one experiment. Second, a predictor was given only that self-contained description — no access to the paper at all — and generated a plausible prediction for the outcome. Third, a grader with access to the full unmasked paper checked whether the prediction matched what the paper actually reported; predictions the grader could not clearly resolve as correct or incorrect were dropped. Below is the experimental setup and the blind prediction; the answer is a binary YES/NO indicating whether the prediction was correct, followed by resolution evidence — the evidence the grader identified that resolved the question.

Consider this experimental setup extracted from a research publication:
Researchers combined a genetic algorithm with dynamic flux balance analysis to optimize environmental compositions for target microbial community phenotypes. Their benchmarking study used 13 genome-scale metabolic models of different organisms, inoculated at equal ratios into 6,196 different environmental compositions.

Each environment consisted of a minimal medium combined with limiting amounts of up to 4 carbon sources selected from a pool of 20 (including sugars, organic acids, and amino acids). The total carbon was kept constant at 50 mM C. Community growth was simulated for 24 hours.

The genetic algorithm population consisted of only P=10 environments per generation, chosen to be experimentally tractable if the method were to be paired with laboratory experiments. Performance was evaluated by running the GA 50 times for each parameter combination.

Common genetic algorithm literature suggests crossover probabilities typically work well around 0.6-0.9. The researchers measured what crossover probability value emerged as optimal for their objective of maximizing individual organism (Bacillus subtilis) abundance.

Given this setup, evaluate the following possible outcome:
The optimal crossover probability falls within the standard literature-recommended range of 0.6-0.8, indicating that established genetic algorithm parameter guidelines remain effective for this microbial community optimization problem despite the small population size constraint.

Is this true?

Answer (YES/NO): NO